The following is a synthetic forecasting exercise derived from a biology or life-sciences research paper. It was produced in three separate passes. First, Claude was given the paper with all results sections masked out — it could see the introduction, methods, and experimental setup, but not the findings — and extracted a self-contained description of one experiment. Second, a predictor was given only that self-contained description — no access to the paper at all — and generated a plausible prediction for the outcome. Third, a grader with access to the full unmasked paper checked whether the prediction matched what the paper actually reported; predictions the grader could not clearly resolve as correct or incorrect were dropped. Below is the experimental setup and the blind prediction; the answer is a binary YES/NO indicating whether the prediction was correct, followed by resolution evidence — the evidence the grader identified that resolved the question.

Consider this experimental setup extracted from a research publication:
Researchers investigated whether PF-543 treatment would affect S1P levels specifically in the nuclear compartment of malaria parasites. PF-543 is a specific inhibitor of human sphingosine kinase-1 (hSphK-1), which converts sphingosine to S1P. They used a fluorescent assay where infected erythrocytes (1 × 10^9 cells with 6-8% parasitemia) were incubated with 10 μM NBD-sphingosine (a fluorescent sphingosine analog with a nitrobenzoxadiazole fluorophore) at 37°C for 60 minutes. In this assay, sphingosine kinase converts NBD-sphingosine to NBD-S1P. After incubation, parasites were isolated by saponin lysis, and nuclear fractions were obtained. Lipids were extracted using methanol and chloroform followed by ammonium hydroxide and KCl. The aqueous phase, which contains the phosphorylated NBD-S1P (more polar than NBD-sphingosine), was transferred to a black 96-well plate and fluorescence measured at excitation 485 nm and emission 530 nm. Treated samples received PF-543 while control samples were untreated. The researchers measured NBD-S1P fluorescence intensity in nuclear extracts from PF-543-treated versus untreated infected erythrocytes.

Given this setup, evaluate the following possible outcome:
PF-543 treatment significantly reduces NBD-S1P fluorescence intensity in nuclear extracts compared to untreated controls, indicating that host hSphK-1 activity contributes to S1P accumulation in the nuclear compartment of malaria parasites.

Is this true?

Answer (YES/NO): YES